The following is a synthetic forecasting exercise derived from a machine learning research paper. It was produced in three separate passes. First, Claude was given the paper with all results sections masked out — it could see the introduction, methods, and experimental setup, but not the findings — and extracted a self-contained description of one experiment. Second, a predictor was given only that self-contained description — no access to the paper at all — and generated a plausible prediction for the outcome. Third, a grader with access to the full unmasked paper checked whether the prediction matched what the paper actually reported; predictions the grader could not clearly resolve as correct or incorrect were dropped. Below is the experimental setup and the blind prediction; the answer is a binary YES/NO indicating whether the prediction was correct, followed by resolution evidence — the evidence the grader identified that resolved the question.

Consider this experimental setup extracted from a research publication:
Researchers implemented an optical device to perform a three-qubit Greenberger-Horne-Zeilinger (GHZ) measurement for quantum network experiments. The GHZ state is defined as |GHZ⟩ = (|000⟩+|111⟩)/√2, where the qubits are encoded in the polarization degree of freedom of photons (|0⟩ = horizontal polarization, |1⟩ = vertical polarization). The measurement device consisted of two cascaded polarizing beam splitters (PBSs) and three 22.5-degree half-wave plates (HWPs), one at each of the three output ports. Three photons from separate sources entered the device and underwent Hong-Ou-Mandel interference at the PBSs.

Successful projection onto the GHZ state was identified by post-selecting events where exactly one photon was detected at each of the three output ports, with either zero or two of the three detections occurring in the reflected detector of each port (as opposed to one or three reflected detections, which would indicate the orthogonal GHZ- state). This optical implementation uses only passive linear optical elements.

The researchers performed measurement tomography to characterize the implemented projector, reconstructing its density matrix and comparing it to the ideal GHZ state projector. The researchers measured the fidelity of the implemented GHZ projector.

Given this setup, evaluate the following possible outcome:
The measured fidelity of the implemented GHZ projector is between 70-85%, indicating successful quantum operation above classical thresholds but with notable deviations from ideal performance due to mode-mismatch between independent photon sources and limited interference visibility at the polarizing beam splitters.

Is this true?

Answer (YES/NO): YES